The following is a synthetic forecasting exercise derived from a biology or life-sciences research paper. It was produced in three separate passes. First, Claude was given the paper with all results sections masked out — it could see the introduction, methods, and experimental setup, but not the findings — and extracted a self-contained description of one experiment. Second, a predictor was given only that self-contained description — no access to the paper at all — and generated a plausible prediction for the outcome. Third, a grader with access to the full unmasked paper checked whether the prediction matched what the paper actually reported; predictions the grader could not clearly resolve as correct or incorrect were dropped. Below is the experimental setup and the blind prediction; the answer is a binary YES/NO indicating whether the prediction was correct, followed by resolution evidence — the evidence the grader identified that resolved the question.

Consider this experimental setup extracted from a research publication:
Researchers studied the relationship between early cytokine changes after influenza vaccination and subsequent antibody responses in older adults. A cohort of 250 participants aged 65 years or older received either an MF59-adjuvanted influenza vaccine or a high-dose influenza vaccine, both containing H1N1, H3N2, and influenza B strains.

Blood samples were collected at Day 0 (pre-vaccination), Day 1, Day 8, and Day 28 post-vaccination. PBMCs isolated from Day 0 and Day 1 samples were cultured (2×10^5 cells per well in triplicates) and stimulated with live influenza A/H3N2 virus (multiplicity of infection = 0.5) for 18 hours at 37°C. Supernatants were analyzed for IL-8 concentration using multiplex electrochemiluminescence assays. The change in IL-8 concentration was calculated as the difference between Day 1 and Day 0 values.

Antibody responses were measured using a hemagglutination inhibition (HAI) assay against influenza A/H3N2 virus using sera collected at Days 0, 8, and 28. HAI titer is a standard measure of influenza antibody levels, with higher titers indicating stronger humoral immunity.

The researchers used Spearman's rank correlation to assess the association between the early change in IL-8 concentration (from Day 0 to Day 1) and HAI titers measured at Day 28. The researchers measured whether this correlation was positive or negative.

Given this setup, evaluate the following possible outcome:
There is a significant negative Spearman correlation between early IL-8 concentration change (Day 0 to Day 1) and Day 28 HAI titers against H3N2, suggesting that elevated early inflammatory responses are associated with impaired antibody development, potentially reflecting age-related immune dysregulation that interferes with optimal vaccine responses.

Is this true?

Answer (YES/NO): YES